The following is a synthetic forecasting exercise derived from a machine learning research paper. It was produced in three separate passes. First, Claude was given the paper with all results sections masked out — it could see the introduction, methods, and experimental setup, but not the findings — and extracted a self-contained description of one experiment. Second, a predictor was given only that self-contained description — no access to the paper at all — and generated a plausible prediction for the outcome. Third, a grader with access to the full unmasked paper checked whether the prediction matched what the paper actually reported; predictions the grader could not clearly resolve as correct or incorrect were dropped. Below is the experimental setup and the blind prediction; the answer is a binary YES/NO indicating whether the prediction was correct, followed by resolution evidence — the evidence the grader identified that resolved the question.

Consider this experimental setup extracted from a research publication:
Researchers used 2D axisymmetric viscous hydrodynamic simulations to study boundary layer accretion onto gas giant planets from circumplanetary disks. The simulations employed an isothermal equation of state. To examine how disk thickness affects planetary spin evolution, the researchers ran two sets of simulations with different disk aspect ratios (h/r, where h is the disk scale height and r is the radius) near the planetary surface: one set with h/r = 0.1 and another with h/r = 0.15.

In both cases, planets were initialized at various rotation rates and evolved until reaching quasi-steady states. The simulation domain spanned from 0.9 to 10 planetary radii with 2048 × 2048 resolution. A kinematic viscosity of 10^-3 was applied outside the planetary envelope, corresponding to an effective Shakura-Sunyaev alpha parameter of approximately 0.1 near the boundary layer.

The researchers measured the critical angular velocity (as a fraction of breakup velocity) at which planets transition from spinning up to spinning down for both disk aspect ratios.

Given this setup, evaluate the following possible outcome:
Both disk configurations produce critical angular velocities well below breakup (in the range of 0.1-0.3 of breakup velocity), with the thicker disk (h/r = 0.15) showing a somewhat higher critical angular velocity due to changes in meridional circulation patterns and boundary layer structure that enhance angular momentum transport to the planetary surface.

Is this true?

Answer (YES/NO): NO